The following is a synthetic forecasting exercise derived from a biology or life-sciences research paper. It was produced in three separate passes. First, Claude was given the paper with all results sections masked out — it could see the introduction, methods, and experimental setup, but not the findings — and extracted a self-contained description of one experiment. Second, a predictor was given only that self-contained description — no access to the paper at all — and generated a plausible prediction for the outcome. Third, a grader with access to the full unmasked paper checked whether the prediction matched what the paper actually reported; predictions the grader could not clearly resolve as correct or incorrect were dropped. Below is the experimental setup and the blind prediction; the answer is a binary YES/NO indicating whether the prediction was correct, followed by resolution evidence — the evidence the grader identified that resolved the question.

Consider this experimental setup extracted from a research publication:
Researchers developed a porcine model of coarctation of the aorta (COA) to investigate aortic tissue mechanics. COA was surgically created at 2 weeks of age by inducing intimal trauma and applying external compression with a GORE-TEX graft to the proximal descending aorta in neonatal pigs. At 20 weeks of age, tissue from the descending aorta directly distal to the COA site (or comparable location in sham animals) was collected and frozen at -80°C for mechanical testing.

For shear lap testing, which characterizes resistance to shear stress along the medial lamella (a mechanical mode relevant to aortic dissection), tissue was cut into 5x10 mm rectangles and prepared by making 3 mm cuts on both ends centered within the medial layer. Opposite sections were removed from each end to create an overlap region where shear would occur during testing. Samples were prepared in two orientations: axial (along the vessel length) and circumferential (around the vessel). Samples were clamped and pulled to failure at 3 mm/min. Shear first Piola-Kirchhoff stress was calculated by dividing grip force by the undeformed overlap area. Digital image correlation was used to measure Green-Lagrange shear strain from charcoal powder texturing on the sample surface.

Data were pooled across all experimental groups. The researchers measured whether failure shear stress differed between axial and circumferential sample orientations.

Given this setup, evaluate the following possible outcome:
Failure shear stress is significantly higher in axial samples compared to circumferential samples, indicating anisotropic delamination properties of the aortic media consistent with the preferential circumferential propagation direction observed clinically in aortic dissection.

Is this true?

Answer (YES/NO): NO